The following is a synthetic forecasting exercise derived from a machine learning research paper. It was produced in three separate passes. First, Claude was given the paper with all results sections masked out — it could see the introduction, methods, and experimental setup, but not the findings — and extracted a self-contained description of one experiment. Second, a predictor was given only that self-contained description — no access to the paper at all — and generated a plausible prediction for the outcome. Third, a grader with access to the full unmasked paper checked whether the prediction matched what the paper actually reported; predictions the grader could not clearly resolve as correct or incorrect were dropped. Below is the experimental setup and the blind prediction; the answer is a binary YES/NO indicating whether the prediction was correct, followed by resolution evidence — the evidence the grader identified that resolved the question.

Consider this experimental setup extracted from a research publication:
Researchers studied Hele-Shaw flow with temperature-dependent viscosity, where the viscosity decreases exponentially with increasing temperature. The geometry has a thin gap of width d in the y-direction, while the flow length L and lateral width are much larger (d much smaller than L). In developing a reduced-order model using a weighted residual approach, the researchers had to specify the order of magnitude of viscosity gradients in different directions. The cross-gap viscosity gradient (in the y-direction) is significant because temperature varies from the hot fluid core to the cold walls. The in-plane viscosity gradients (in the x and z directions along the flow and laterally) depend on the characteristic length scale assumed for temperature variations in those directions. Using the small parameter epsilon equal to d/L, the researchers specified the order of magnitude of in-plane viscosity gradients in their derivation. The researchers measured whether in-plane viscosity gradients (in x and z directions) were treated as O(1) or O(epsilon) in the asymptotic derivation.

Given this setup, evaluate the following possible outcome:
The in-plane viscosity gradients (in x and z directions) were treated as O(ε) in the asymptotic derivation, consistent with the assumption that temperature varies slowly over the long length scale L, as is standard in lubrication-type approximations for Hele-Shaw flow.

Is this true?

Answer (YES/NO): YES